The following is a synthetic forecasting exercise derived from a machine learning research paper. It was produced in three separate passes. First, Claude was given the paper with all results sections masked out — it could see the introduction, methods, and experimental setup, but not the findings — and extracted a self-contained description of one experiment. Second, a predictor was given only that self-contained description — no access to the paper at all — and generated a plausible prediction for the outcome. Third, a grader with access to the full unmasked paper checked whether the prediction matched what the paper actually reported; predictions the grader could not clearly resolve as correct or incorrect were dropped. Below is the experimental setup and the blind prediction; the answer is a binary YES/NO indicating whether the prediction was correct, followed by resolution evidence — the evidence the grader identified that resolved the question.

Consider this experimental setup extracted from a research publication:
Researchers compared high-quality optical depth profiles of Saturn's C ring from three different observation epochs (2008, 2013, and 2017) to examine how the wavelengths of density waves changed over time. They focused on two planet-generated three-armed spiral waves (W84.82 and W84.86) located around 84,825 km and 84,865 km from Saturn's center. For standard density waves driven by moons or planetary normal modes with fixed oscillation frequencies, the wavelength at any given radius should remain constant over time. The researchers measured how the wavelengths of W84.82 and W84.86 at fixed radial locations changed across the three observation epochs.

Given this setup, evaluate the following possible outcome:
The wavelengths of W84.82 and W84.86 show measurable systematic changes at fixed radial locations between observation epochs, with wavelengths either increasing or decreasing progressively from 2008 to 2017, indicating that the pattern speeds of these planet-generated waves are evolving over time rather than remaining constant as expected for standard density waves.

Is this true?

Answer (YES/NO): YES